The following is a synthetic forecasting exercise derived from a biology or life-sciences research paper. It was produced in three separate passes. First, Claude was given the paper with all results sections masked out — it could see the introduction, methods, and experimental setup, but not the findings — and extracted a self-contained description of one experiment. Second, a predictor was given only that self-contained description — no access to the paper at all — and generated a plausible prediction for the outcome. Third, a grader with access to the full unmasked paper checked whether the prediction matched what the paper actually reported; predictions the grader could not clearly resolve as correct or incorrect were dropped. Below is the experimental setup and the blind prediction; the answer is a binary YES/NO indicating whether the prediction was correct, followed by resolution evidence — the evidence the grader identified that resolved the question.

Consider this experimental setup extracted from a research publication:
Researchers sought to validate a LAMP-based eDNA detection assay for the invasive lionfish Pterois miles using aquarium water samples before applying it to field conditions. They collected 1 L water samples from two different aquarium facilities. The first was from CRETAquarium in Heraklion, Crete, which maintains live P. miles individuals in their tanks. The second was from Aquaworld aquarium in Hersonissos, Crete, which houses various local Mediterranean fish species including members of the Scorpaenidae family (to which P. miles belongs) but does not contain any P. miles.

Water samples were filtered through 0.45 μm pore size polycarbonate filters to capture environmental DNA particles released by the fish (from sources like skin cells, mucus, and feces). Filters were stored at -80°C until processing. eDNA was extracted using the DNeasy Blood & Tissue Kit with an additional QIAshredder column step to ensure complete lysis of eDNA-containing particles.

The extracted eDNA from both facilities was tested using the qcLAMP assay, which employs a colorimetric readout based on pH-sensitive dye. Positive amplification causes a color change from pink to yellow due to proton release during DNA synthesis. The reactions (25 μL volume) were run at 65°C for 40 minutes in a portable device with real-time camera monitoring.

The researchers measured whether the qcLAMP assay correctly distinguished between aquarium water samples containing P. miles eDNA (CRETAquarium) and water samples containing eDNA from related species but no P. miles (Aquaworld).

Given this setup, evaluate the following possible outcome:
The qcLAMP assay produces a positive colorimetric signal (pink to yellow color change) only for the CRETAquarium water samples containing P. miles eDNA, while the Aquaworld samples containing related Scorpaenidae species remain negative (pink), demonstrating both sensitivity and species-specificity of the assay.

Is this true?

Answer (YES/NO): YES